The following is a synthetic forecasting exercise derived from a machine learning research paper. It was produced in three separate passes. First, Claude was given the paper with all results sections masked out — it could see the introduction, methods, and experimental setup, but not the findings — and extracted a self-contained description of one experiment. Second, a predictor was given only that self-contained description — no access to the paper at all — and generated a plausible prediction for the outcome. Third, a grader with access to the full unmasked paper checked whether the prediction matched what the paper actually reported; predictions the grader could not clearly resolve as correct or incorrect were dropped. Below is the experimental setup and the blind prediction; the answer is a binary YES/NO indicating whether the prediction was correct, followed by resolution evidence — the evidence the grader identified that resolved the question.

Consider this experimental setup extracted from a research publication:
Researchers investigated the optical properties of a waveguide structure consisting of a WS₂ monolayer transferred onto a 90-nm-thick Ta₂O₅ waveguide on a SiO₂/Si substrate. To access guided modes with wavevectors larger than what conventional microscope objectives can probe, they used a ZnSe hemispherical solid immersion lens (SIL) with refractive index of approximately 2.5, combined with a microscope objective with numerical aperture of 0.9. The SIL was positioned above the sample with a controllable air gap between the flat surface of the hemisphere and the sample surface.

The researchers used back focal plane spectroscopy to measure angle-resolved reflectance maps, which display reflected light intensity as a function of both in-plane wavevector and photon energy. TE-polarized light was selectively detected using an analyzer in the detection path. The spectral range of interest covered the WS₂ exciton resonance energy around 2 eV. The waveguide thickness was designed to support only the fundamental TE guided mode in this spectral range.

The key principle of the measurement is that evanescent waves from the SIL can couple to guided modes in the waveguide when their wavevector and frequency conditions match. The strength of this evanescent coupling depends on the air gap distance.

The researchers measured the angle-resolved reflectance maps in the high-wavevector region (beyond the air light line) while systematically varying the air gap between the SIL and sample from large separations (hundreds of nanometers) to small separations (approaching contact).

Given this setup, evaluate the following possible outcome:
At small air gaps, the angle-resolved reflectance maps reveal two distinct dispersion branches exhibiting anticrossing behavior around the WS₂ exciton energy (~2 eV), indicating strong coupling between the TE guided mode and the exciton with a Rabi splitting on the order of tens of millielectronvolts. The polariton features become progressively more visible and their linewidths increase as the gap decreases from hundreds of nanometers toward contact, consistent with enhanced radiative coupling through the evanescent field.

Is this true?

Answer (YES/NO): NO